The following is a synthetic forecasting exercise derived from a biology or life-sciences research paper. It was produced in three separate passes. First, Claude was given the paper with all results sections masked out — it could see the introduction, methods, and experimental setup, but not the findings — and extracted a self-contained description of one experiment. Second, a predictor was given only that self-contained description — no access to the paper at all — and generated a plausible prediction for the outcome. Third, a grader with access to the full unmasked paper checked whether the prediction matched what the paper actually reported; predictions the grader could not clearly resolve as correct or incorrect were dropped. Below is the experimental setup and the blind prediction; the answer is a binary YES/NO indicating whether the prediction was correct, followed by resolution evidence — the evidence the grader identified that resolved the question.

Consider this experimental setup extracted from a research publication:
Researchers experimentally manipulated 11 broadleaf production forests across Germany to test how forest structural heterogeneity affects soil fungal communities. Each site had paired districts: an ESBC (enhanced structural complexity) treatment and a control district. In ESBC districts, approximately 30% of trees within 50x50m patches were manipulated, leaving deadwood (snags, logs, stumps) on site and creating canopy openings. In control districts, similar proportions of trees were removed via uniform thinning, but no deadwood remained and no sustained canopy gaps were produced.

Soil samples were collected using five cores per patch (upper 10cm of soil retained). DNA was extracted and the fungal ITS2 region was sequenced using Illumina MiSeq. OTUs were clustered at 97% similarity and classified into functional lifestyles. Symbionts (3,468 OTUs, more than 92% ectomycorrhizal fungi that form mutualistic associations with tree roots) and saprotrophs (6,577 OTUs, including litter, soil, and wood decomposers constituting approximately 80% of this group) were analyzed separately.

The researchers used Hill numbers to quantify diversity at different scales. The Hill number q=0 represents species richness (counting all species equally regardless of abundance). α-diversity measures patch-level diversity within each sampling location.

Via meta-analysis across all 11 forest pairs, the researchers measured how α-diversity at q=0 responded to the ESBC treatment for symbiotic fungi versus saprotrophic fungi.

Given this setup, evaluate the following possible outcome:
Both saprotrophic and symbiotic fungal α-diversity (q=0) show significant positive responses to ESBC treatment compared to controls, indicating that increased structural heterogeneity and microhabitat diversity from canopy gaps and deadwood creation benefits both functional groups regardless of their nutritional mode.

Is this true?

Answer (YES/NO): NO